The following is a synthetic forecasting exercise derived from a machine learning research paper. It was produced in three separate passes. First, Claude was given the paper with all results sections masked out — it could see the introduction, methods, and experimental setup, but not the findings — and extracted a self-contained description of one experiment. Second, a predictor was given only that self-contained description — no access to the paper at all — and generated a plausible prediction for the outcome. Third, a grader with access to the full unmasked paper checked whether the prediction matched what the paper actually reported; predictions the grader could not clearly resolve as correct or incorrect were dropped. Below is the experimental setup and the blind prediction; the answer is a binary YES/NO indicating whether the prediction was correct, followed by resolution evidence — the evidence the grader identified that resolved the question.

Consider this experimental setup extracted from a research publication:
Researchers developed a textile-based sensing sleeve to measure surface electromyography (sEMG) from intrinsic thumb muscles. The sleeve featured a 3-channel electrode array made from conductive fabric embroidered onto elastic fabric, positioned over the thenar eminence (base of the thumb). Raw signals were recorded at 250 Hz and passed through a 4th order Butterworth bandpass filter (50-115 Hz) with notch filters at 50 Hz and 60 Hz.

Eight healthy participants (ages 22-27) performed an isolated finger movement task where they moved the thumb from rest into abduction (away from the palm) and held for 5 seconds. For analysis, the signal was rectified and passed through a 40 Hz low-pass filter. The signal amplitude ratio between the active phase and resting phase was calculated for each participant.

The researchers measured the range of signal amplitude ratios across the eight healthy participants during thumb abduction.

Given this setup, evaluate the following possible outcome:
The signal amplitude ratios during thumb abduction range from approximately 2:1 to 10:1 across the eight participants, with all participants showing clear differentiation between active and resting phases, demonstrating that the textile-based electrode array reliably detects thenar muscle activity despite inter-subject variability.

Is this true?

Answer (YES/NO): NO